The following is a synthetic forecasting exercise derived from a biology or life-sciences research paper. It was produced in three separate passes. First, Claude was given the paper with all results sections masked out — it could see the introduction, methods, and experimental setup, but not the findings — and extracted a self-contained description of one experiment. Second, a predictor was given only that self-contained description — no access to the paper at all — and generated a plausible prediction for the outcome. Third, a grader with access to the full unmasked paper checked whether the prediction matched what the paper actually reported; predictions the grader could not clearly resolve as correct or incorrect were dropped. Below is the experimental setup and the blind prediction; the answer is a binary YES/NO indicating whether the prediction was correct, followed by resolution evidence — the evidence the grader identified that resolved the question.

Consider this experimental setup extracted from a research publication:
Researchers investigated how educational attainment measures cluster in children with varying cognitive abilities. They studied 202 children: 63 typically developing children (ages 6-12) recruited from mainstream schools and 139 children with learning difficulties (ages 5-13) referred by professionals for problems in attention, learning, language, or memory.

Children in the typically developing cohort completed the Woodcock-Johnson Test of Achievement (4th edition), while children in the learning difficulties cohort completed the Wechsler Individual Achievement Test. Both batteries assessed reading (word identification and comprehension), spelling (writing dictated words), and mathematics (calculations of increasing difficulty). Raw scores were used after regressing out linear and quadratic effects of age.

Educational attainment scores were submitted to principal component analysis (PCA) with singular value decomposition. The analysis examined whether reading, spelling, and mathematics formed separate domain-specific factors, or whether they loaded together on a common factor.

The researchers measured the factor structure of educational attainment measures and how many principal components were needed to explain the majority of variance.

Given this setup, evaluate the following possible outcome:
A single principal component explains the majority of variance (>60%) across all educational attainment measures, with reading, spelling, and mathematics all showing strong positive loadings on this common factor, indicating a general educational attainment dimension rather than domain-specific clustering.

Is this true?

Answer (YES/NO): YES